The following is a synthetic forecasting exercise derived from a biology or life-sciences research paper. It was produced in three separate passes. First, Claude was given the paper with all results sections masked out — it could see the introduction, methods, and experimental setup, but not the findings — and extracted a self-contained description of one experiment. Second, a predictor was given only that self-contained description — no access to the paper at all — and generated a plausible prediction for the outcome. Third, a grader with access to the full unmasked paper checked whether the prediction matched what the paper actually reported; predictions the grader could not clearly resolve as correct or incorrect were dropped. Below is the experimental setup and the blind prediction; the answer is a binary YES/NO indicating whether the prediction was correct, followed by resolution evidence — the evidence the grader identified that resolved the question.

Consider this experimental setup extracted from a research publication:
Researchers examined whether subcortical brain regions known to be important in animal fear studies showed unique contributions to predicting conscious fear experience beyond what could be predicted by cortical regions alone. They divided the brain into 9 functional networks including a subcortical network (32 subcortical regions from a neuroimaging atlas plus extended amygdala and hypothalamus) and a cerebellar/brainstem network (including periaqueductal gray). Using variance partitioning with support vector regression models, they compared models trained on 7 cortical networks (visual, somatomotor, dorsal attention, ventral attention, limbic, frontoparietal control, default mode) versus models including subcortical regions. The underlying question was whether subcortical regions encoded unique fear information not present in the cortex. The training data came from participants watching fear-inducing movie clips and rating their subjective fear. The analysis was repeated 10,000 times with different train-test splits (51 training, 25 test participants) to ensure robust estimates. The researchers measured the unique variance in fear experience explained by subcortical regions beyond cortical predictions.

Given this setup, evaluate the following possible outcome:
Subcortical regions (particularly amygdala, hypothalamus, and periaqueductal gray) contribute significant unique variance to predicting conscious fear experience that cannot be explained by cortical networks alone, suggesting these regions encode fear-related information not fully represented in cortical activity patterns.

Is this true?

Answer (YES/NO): NO